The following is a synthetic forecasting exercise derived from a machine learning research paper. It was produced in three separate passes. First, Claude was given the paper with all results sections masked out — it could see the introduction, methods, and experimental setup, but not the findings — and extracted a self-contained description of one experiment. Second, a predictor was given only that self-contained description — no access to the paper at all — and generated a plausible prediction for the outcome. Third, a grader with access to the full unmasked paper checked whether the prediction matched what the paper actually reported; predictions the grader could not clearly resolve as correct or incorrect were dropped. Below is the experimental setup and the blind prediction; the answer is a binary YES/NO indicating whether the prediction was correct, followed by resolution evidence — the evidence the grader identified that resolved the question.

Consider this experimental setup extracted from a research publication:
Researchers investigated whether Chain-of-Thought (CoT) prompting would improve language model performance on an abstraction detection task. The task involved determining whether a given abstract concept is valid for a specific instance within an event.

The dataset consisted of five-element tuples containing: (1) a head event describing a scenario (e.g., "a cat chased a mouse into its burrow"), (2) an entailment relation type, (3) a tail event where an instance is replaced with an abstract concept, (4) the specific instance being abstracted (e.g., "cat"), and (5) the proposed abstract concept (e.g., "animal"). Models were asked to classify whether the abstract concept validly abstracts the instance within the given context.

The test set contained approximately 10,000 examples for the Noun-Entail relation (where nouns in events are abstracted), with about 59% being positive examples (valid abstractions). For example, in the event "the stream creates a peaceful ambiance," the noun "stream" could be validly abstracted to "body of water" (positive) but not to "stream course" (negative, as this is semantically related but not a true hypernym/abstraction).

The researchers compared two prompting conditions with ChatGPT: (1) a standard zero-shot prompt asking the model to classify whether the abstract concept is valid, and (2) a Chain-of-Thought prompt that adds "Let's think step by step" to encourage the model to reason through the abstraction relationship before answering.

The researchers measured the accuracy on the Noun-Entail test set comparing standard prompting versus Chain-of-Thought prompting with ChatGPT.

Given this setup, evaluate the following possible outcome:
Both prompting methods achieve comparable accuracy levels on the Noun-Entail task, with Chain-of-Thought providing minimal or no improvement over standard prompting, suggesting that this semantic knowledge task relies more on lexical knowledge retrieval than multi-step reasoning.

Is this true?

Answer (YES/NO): NO